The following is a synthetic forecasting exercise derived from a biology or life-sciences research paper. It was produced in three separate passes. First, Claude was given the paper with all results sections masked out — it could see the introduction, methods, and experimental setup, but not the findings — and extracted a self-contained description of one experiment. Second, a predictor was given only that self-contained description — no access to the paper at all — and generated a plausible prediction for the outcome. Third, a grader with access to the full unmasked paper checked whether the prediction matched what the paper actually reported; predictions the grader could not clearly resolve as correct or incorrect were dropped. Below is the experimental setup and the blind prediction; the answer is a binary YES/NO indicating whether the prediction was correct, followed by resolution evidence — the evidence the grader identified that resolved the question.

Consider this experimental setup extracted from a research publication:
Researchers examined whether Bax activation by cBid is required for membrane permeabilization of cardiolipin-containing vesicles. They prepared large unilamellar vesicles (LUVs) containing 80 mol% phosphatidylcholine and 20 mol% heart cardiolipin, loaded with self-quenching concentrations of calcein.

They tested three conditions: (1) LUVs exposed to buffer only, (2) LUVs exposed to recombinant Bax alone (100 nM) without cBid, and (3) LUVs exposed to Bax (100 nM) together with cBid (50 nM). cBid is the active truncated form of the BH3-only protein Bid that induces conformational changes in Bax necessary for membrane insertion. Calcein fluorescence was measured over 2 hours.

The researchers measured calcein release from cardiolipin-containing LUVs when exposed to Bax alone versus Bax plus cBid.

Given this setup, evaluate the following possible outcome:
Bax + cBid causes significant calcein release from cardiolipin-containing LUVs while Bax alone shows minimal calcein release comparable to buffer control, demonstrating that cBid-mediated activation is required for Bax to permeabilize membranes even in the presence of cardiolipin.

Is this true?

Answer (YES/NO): NO